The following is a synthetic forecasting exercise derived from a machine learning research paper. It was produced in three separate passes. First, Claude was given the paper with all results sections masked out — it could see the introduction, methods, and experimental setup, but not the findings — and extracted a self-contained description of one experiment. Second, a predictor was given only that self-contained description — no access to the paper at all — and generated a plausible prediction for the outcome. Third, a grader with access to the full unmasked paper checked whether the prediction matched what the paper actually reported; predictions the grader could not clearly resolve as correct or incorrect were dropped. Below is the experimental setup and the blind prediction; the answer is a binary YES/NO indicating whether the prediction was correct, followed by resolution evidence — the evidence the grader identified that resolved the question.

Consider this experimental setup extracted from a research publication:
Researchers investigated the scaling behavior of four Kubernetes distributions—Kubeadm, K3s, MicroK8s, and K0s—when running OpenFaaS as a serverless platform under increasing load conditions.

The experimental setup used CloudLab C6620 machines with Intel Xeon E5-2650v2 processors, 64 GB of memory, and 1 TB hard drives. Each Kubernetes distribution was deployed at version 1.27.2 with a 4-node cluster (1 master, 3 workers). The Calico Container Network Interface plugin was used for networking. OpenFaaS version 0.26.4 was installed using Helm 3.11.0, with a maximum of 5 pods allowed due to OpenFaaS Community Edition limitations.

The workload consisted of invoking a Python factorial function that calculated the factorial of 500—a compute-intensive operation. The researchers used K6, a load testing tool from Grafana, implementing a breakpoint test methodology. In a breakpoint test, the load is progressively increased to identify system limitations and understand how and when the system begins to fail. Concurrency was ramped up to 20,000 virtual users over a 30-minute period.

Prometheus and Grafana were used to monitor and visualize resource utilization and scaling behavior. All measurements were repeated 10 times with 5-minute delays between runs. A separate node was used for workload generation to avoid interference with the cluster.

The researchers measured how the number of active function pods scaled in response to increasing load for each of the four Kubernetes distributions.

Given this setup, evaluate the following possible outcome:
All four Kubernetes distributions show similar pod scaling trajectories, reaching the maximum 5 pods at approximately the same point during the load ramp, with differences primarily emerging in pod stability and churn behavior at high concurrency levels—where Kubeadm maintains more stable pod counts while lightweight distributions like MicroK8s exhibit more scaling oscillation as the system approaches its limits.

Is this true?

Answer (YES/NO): NO